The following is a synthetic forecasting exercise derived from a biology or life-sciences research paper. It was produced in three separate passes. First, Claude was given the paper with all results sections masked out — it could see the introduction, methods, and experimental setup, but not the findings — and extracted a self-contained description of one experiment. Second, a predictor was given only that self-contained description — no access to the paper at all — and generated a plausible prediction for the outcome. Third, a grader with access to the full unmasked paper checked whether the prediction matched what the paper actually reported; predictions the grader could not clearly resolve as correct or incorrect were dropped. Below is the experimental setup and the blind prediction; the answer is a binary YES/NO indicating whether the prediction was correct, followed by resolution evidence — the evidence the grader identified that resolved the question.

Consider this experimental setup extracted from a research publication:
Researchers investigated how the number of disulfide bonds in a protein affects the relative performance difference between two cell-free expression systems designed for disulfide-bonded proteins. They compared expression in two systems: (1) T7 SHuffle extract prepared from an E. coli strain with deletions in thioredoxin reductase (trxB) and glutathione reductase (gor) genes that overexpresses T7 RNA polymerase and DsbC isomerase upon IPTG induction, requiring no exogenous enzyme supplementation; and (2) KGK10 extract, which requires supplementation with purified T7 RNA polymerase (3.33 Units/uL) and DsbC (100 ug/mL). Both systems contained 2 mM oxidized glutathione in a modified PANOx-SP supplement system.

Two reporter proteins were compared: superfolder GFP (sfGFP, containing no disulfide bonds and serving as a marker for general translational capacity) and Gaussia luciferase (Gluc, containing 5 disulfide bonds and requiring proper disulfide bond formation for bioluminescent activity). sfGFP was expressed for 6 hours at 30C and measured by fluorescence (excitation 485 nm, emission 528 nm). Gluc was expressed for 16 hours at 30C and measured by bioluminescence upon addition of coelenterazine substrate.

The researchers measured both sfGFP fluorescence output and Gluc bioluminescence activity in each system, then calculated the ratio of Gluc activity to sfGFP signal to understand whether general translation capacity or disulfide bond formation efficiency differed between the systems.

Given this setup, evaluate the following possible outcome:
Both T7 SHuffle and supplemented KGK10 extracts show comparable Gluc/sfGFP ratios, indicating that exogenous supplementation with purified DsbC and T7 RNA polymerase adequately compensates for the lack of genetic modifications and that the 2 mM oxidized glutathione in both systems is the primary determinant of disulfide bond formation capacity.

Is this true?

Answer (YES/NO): YES